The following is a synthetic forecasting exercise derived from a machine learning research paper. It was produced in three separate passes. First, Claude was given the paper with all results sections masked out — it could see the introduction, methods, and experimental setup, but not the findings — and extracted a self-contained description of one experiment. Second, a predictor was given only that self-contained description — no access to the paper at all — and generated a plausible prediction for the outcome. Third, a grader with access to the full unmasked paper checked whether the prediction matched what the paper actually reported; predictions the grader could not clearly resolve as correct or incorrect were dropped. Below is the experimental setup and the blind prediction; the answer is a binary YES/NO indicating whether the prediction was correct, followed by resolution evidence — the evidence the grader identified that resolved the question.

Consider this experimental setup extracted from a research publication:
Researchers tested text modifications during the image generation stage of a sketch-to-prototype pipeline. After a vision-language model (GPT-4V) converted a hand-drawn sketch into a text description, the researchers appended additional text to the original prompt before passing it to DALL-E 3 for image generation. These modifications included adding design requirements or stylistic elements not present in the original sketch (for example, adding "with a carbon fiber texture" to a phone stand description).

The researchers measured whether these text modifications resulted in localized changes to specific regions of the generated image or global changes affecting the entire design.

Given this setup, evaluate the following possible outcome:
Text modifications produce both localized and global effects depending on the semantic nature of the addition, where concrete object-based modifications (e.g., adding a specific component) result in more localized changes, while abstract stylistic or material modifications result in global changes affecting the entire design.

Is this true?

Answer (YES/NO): NO